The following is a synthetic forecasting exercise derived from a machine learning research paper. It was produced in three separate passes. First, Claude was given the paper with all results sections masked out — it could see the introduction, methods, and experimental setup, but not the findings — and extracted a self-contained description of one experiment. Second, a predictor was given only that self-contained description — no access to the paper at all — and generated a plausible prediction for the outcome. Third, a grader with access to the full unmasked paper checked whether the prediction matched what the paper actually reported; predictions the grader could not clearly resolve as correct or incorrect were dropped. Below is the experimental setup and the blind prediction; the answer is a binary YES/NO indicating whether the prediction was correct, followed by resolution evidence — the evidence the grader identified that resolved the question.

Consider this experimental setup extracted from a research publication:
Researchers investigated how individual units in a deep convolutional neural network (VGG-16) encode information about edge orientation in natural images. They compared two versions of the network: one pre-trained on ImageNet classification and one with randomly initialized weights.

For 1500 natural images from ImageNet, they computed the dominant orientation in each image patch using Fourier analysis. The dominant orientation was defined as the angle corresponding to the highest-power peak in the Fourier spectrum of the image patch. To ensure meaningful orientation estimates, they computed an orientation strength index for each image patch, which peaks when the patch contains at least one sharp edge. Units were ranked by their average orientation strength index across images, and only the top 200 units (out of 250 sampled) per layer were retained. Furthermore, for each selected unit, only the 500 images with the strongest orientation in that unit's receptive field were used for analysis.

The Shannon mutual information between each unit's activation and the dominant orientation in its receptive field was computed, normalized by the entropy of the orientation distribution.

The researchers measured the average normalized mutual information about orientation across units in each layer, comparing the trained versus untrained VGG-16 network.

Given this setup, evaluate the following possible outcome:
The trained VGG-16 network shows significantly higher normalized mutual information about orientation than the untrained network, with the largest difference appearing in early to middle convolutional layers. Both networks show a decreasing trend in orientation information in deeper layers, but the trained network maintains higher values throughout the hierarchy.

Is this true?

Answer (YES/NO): NO